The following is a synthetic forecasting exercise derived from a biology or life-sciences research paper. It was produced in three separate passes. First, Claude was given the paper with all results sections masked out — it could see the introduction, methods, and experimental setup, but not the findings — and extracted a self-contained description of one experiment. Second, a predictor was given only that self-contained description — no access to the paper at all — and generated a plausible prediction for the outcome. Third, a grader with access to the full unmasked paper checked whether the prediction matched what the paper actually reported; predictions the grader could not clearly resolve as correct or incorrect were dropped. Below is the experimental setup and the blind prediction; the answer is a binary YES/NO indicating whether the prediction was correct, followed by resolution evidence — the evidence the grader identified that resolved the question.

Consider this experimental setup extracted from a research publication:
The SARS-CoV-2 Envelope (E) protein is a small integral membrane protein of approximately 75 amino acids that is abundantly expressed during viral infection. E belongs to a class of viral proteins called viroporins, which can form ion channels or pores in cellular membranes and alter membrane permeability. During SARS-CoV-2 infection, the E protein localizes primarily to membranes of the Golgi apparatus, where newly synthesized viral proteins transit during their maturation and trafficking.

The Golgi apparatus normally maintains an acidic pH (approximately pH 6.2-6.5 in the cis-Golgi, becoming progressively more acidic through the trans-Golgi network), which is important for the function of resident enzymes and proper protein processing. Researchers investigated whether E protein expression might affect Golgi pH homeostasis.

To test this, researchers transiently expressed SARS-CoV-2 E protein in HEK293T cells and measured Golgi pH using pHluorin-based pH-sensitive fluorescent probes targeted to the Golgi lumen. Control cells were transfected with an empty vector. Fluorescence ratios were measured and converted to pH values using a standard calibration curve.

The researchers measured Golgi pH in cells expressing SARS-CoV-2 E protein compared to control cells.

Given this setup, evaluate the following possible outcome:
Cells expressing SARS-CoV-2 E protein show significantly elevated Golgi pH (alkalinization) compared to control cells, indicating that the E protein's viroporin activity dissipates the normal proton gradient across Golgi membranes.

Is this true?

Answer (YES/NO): YES